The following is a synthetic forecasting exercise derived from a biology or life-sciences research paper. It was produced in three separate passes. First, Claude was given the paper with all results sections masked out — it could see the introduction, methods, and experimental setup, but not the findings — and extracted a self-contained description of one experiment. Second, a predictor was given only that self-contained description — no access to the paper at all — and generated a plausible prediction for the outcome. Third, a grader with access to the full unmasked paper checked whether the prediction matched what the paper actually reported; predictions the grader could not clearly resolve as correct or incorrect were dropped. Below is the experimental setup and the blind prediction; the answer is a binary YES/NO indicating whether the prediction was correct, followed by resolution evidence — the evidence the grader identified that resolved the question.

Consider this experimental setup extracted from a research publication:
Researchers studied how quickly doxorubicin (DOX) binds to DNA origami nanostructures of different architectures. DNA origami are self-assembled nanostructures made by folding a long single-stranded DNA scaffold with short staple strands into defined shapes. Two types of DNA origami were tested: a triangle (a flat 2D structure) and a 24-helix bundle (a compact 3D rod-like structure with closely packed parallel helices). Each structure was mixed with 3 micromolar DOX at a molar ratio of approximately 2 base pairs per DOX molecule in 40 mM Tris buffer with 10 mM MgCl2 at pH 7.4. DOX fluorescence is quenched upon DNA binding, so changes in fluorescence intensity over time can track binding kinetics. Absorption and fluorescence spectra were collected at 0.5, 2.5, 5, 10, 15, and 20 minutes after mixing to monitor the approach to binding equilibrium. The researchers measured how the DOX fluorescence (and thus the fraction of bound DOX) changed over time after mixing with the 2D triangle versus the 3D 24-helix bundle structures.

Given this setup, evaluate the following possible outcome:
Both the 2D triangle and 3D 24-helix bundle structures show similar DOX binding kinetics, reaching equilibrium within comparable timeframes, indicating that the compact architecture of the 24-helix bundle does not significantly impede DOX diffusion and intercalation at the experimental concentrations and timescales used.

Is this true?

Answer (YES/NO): YES